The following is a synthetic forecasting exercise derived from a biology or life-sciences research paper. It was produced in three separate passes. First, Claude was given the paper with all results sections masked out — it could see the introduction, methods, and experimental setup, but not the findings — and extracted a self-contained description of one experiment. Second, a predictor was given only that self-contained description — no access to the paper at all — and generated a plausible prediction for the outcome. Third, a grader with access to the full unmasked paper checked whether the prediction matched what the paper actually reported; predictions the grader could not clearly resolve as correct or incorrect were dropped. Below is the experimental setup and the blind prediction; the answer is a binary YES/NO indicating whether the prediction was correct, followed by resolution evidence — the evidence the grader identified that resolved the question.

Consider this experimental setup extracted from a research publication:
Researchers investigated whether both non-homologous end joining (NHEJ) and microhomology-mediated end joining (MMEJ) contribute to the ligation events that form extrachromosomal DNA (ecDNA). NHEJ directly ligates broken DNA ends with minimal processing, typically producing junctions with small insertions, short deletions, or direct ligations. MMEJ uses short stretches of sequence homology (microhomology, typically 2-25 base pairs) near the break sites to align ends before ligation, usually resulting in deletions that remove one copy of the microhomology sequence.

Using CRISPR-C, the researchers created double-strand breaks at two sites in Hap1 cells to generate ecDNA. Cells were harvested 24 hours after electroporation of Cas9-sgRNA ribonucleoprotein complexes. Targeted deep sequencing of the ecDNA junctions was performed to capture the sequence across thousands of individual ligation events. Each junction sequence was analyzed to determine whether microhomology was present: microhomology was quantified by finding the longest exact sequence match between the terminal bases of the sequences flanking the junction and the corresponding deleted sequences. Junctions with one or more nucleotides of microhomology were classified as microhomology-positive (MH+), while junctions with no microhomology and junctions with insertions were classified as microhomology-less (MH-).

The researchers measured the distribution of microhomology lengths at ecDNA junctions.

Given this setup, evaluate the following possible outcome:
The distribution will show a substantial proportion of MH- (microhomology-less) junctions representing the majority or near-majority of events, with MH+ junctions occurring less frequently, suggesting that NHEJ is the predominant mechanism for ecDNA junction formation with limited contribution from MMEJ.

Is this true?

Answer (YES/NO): NO